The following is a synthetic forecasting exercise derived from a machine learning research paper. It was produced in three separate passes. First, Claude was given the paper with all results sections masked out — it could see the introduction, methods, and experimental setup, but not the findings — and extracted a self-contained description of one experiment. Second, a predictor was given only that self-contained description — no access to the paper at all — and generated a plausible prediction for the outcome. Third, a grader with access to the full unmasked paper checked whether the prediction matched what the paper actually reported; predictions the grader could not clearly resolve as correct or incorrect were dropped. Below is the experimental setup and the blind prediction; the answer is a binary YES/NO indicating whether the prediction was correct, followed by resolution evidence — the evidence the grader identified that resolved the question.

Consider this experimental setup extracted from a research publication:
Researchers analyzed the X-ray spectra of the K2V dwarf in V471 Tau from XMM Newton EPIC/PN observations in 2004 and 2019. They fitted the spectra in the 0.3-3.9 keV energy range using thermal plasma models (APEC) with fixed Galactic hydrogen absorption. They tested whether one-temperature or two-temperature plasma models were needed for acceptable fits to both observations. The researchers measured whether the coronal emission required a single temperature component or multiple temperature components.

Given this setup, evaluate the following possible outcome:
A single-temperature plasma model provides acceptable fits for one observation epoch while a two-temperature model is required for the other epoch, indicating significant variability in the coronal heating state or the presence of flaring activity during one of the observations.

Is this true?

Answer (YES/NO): NO